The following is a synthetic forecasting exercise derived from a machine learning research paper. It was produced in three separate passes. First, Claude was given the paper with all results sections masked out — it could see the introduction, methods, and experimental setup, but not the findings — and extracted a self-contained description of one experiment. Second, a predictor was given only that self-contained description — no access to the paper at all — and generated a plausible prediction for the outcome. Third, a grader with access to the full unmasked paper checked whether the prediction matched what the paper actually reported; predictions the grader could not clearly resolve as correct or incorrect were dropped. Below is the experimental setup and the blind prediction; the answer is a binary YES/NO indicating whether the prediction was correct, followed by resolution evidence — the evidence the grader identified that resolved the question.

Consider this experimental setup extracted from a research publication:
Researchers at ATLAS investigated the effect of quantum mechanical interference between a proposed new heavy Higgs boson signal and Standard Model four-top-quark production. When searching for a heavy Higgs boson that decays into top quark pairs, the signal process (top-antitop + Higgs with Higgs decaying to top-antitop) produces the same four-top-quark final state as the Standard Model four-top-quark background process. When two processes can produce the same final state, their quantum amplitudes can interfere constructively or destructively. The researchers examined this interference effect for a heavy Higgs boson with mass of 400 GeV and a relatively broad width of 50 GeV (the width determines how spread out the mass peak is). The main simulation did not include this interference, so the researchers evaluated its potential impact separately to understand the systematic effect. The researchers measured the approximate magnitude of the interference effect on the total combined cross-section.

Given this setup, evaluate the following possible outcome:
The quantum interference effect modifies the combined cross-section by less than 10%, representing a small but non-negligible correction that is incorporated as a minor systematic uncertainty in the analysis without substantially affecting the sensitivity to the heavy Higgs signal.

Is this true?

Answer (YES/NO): NO